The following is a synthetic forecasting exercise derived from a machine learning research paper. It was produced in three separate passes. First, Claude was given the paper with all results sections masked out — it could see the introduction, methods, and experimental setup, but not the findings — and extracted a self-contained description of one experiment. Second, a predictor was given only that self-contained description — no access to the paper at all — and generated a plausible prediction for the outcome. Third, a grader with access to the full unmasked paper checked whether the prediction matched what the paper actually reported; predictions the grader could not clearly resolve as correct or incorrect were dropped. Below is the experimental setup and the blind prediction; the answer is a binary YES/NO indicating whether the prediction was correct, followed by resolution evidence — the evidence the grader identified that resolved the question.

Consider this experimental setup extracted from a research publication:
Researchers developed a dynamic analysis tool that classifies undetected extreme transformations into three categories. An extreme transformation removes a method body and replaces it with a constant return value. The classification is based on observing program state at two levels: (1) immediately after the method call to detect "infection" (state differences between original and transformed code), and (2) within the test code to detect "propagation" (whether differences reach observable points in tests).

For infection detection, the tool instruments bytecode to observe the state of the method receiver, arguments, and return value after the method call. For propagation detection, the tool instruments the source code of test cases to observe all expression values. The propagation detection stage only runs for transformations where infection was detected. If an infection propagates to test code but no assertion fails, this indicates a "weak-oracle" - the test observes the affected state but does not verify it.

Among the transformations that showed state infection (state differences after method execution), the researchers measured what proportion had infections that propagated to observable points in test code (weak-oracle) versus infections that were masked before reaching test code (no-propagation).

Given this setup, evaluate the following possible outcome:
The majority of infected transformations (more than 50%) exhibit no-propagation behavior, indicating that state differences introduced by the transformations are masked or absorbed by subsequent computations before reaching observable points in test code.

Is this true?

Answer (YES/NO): YES